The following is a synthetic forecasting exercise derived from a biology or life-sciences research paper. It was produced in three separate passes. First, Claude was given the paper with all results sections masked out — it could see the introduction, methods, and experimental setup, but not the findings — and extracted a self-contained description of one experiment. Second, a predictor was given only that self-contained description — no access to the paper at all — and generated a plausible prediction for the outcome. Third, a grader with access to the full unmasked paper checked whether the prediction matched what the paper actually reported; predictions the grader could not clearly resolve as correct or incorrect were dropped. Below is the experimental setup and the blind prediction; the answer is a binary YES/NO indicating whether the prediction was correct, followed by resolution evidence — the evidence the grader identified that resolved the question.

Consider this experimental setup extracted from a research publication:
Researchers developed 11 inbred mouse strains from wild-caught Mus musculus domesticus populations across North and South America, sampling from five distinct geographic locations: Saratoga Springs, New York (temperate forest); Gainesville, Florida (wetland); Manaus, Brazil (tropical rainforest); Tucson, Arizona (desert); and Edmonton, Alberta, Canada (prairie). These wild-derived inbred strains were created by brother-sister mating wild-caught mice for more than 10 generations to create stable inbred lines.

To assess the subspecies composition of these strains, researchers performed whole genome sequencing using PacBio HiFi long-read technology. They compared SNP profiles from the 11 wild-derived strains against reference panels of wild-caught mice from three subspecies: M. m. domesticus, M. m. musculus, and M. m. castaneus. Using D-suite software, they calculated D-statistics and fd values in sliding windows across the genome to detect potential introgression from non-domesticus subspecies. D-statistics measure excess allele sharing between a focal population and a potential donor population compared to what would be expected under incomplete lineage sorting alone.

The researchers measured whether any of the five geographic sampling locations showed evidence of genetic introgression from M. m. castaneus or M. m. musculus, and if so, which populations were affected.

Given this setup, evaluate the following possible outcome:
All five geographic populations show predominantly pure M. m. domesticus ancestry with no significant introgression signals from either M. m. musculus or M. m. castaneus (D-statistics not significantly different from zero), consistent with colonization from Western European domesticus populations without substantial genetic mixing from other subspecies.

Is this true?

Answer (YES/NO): NO